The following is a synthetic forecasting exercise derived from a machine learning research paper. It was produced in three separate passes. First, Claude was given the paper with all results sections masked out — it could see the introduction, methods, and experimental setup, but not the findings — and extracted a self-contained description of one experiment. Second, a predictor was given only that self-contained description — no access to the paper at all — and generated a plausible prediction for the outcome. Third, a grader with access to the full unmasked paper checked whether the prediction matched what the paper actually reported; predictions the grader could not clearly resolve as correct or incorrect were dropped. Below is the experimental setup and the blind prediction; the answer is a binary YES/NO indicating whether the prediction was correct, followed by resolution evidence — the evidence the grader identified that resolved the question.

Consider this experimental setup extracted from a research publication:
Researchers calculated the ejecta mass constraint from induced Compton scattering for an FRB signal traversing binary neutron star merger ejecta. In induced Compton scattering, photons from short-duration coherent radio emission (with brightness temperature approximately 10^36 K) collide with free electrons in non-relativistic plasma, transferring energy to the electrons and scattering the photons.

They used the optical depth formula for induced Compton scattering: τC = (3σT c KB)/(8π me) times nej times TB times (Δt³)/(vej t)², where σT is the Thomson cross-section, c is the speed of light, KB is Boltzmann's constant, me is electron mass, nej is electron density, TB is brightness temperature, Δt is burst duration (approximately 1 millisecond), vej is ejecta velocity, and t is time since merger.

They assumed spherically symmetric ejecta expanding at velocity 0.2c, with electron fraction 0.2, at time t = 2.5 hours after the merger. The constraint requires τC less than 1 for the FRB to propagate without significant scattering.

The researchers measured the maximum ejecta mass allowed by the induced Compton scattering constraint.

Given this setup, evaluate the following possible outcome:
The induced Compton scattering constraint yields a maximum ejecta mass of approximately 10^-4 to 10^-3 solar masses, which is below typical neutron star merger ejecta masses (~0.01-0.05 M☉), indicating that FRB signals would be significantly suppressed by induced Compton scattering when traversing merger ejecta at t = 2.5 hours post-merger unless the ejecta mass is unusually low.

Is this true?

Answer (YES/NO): NO